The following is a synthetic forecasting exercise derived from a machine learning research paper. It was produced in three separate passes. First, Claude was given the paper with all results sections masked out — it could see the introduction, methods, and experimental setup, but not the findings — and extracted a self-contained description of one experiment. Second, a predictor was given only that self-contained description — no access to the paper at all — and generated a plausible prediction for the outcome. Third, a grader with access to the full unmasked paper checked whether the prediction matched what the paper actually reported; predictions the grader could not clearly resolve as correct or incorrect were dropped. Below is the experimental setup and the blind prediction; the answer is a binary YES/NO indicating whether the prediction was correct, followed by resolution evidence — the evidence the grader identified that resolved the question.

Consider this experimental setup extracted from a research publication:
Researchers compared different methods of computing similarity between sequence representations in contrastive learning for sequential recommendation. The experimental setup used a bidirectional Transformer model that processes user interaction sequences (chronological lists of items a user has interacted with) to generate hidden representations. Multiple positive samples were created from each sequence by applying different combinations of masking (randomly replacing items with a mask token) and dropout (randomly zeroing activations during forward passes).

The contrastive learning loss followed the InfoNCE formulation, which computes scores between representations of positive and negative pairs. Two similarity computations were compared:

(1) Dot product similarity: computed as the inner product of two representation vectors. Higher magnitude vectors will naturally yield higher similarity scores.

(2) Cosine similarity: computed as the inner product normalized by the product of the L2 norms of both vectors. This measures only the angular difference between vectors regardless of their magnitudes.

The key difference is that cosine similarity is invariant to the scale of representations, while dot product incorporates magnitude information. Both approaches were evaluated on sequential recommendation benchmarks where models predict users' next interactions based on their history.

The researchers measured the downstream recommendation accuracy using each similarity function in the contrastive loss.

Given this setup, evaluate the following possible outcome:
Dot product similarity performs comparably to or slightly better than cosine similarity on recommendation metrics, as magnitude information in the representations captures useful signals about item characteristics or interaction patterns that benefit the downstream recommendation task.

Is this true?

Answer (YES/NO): NO